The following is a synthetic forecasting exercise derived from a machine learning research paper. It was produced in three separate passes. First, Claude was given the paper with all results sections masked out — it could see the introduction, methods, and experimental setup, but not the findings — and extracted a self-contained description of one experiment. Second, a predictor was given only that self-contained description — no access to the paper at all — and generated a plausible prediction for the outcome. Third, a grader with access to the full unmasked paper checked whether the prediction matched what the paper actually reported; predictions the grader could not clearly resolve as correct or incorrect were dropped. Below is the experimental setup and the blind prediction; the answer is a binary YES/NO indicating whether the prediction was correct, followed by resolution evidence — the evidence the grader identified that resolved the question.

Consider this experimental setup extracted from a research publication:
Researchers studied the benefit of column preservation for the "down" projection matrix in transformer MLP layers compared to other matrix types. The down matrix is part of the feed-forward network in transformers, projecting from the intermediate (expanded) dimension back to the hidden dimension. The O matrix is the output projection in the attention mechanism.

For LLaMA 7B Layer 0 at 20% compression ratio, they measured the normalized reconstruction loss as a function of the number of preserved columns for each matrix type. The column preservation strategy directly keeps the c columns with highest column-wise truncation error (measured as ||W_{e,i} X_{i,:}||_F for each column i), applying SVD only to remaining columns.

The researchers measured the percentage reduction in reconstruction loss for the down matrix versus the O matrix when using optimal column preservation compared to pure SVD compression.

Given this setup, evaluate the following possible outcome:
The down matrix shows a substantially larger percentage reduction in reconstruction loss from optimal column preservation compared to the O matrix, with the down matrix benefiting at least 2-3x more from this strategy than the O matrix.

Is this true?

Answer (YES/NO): NO